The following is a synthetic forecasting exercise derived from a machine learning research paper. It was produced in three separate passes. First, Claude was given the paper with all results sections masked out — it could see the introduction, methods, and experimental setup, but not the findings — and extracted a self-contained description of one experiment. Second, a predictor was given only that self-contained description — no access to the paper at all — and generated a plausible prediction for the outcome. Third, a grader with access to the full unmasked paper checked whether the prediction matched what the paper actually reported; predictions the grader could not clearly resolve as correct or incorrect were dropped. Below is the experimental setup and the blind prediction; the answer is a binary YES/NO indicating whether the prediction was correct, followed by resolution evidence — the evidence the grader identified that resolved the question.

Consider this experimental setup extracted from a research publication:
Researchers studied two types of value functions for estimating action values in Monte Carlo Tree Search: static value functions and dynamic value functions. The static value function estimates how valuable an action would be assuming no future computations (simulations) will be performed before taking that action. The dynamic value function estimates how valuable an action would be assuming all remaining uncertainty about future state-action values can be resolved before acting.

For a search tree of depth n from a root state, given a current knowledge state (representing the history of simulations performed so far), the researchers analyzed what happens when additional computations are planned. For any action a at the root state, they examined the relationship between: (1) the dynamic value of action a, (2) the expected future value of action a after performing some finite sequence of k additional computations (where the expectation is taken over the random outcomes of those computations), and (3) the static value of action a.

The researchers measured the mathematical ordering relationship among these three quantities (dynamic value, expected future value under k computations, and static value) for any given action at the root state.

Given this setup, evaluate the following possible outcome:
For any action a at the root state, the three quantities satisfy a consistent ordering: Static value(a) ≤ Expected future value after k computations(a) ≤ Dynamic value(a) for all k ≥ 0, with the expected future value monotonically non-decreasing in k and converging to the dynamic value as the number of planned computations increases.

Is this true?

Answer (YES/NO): NO